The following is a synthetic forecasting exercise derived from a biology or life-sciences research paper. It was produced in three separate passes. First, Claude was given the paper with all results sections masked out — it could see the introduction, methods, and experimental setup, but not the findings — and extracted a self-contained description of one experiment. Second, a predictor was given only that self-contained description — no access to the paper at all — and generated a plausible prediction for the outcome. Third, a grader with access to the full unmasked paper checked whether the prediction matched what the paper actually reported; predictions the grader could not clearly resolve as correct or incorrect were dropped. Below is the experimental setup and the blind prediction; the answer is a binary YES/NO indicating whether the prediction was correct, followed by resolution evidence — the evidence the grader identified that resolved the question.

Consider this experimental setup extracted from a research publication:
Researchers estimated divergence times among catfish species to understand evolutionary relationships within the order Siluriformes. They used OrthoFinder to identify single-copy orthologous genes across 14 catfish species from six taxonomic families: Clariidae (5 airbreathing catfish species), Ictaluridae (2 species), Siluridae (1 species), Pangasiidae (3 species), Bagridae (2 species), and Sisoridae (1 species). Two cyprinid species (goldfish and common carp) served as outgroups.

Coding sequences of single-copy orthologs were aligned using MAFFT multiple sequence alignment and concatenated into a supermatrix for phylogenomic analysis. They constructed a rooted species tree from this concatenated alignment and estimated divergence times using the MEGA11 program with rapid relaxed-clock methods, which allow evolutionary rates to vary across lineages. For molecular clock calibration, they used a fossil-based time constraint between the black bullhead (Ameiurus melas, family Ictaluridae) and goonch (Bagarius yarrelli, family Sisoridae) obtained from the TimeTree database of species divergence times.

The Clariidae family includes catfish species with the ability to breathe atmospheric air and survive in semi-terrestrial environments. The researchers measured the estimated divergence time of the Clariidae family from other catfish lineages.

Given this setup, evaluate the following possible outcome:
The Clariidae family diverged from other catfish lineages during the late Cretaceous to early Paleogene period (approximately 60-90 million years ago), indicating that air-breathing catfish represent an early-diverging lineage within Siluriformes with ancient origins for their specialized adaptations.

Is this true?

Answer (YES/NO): NO